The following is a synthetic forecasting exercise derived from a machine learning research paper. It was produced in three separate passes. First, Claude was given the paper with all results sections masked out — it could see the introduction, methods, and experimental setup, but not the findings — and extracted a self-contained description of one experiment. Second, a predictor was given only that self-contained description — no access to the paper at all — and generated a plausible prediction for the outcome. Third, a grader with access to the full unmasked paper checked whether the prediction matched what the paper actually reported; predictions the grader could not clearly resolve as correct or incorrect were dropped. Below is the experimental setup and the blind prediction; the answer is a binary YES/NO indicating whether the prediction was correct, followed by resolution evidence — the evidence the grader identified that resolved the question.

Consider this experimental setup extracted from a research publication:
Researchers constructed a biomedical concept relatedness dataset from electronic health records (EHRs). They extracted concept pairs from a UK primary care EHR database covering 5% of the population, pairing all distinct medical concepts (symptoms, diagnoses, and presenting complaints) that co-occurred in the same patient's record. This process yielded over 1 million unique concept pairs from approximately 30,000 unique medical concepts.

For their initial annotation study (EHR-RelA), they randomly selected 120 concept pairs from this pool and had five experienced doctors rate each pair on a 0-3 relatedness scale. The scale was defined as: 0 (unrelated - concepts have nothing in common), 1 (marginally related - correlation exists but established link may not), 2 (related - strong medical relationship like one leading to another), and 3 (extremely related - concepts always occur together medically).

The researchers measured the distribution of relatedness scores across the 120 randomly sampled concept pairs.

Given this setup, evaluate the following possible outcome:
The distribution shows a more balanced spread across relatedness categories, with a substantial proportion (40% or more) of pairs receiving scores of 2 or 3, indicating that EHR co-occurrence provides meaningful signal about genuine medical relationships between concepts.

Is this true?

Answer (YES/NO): NO